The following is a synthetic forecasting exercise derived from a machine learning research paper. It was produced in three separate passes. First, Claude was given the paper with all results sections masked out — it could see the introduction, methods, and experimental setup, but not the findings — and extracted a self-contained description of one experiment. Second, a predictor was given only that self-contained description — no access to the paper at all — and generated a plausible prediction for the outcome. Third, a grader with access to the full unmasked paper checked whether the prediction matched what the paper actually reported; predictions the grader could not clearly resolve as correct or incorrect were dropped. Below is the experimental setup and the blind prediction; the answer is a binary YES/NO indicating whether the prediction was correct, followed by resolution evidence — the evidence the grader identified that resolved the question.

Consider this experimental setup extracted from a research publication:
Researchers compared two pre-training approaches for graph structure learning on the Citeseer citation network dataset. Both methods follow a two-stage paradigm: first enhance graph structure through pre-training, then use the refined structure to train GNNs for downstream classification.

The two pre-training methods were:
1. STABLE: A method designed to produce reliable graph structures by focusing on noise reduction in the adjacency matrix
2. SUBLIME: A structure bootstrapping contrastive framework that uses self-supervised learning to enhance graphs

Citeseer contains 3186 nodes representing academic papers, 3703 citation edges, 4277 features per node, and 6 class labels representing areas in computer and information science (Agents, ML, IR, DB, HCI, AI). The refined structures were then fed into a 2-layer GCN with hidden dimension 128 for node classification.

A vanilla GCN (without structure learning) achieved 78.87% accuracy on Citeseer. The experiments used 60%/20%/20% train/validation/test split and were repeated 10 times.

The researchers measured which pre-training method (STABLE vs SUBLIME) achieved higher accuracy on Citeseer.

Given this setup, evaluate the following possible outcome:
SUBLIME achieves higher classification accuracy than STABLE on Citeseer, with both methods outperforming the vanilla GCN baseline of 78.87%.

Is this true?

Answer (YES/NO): NO